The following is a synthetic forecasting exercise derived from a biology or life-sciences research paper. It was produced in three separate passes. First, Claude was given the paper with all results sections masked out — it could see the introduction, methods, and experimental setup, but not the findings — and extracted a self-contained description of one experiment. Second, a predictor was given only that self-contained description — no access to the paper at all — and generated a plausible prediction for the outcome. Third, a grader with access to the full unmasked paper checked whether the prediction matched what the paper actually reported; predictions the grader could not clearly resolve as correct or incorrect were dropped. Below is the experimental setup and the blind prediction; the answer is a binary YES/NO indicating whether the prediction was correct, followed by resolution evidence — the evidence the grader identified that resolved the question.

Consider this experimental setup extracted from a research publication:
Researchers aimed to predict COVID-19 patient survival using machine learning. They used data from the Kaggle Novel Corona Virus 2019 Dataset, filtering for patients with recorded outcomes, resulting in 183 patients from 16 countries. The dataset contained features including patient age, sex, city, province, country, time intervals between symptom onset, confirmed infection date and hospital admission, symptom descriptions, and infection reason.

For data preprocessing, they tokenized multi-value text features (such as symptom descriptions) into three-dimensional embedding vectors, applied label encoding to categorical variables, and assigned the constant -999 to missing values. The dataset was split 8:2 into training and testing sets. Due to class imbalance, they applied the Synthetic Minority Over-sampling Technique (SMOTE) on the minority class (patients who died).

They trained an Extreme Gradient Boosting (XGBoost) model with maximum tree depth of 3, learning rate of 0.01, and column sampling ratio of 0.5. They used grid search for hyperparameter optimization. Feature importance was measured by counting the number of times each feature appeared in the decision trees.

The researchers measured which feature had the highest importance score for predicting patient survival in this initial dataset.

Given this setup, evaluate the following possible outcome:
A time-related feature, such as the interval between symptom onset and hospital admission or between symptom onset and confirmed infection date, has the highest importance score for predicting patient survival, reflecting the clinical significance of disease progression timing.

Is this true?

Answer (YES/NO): NO